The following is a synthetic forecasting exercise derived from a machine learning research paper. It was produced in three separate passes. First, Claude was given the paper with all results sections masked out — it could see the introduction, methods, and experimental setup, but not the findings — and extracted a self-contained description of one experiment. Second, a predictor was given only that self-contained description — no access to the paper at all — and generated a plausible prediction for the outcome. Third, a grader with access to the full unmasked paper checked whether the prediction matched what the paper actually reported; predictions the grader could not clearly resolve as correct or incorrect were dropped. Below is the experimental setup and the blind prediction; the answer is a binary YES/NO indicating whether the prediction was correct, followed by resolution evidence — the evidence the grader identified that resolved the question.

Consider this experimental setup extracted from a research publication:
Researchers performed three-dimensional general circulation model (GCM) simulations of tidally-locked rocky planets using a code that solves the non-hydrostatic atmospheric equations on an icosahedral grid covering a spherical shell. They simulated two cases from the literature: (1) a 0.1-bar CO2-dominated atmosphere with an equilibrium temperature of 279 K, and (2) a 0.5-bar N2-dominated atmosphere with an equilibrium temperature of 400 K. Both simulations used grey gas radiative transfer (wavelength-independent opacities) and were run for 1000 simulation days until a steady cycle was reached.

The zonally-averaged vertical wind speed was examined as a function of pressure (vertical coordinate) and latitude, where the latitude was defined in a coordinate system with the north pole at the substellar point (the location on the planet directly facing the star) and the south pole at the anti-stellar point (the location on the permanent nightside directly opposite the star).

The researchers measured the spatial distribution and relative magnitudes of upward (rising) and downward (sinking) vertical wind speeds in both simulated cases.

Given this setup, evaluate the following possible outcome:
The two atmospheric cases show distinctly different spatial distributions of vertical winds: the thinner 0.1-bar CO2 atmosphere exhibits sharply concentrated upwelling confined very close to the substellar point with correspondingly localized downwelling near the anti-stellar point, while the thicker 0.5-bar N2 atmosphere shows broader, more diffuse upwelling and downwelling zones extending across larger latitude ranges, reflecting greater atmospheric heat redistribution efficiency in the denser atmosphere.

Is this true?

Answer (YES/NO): NO